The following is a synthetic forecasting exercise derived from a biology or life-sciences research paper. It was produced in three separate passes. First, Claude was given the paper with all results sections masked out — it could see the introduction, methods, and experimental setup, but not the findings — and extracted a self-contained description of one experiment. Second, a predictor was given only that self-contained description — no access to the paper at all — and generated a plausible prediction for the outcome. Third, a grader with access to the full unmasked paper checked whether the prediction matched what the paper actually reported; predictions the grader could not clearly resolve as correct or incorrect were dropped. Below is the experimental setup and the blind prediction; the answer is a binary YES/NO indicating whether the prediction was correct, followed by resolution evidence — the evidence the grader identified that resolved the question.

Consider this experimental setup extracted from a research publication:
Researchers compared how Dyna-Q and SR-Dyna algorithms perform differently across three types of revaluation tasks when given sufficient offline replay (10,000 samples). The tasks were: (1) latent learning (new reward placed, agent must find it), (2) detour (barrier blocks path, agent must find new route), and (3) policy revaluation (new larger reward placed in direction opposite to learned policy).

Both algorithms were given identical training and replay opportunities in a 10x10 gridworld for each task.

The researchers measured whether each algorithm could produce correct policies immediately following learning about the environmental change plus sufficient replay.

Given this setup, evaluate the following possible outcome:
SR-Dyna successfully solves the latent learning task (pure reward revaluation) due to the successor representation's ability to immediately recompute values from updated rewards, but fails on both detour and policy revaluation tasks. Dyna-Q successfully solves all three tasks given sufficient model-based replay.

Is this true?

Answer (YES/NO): NO